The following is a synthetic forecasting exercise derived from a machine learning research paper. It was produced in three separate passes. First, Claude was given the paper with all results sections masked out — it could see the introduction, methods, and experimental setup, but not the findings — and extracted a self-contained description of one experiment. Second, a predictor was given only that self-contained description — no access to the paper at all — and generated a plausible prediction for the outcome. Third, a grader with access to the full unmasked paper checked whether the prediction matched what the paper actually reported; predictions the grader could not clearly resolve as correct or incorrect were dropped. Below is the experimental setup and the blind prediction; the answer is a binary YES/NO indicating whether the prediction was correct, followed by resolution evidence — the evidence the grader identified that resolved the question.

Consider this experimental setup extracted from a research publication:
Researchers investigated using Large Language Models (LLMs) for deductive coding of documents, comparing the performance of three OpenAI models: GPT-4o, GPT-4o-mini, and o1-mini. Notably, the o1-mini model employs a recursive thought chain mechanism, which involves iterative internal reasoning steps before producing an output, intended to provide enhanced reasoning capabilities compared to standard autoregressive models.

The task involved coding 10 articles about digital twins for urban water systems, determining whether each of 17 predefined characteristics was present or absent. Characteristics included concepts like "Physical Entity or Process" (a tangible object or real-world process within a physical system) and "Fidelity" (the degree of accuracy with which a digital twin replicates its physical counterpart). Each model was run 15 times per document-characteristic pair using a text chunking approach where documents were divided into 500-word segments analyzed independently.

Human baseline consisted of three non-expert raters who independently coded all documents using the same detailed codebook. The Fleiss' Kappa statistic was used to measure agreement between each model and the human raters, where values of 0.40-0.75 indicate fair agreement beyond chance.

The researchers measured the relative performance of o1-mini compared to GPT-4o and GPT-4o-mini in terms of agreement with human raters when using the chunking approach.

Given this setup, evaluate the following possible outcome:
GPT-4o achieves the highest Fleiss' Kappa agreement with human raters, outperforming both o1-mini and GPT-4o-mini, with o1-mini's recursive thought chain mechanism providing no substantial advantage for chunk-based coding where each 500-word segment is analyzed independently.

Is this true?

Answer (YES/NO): NO